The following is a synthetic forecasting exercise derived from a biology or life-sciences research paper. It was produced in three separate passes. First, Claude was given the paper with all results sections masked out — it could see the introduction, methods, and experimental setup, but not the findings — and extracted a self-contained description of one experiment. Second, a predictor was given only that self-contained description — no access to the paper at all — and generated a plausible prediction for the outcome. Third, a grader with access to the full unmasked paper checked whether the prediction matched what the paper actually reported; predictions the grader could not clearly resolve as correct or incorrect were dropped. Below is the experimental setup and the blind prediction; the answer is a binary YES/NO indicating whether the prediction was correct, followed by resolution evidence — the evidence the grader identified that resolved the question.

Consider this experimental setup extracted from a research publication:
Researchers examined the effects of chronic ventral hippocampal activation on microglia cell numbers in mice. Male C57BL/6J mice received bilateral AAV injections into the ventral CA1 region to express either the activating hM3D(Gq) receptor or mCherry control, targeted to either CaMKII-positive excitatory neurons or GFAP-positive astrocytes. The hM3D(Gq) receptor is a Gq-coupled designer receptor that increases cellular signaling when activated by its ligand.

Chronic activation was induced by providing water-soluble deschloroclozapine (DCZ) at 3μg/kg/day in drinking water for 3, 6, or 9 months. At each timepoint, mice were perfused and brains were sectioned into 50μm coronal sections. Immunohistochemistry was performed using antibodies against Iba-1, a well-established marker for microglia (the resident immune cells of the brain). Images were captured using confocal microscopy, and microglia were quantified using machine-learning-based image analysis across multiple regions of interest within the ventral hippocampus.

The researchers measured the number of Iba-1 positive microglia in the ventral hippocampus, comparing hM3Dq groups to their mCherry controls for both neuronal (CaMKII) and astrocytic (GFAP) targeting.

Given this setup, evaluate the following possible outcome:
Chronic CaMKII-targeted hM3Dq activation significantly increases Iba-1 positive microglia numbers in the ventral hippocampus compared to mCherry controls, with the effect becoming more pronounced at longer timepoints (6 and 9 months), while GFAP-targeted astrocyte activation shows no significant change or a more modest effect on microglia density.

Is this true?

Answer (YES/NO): NO